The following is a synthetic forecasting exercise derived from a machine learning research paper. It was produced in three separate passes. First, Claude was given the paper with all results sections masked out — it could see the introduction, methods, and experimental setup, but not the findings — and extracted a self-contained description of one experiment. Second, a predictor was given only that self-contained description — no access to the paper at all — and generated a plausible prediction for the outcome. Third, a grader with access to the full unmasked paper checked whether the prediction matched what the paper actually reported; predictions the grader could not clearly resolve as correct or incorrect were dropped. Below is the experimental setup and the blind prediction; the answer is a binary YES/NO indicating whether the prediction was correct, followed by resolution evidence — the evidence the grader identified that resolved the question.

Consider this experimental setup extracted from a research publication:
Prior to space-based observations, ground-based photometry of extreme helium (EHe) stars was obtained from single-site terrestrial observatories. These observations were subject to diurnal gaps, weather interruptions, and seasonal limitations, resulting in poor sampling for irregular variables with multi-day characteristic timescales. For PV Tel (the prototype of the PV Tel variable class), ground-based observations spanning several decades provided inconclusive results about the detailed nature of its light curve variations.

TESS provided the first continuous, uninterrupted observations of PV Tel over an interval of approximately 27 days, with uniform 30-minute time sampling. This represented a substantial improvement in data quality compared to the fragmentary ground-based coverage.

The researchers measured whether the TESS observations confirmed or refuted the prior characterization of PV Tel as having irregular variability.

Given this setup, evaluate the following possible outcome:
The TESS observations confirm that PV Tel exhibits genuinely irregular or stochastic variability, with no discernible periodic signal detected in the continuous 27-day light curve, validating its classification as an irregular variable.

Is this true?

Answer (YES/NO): YES